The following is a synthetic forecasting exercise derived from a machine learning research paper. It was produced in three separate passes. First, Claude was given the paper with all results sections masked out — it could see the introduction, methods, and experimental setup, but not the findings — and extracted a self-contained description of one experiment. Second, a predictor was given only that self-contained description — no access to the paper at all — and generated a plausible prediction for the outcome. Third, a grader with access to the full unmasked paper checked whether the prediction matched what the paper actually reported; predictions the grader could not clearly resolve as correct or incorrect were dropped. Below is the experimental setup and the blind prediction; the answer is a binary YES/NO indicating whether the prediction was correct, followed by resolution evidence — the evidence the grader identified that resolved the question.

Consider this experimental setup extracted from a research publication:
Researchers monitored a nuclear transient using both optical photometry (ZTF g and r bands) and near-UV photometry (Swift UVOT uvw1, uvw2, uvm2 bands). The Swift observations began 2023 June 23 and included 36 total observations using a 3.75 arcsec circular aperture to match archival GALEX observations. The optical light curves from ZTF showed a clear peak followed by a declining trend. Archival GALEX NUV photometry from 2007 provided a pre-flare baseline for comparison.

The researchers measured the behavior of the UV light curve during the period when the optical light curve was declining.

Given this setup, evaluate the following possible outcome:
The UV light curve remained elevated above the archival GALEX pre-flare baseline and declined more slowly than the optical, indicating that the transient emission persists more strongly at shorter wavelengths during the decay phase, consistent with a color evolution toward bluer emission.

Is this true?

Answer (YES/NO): NO